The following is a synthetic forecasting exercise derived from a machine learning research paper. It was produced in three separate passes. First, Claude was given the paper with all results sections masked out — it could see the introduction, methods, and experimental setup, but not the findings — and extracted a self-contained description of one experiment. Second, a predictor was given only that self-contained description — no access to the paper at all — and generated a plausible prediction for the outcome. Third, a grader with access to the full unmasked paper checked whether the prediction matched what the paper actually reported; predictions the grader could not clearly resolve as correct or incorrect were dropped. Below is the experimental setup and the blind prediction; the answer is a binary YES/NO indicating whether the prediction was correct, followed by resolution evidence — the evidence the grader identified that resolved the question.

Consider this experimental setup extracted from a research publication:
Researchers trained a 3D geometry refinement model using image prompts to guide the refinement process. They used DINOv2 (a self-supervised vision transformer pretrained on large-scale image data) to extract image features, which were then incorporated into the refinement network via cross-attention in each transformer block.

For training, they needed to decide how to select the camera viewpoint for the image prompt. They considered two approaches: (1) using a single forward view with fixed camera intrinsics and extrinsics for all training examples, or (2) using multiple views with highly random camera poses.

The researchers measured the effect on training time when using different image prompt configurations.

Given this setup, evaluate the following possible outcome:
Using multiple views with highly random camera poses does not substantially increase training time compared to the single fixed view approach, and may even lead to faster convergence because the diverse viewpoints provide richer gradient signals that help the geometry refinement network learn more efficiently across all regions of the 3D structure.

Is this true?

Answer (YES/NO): NO